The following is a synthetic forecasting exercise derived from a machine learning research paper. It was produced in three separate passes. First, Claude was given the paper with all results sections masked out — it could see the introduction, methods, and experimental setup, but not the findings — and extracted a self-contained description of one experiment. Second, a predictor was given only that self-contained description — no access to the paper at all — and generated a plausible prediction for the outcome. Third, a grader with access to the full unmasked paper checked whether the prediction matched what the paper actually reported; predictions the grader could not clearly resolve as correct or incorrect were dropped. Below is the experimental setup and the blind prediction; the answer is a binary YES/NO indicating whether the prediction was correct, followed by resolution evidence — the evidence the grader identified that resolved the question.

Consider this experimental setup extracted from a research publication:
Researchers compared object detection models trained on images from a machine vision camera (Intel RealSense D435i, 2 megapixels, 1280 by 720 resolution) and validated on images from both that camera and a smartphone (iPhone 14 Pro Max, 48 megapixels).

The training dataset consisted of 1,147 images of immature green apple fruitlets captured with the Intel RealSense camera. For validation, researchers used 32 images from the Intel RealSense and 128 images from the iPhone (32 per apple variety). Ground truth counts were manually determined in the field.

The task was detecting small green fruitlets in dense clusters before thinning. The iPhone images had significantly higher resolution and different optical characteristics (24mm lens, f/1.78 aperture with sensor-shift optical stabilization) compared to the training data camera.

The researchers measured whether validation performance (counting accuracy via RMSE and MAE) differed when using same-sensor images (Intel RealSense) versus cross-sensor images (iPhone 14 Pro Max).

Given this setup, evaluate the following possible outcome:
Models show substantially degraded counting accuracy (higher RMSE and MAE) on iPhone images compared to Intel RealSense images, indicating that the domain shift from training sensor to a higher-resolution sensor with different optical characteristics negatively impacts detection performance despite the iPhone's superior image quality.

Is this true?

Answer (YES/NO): YES